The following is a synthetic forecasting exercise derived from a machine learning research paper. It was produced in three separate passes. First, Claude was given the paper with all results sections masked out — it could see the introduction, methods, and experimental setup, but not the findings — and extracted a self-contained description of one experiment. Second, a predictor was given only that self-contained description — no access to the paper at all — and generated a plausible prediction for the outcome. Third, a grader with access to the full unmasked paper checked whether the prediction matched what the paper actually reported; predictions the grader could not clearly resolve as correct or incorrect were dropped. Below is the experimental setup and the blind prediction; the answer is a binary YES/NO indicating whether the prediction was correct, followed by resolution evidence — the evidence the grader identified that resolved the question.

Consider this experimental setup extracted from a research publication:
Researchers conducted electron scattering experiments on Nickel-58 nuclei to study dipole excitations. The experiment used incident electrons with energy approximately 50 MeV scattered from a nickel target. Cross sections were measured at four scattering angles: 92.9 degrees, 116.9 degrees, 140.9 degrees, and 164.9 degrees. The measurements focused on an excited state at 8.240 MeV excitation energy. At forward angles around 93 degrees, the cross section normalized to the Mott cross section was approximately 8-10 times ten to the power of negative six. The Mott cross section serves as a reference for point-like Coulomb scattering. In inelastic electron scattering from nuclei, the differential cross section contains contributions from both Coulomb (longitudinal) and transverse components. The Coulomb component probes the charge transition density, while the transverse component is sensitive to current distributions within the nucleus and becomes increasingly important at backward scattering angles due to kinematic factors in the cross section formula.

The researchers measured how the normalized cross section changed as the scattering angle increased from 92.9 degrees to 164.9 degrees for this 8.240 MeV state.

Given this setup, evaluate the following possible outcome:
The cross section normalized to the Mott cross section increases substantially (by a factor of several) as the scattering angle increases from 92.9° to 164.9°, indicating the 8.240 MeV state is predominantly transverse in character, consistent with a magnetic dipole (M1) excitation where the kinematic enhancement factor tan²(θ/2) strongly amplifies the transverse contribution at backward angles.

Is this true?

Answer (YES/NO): NO